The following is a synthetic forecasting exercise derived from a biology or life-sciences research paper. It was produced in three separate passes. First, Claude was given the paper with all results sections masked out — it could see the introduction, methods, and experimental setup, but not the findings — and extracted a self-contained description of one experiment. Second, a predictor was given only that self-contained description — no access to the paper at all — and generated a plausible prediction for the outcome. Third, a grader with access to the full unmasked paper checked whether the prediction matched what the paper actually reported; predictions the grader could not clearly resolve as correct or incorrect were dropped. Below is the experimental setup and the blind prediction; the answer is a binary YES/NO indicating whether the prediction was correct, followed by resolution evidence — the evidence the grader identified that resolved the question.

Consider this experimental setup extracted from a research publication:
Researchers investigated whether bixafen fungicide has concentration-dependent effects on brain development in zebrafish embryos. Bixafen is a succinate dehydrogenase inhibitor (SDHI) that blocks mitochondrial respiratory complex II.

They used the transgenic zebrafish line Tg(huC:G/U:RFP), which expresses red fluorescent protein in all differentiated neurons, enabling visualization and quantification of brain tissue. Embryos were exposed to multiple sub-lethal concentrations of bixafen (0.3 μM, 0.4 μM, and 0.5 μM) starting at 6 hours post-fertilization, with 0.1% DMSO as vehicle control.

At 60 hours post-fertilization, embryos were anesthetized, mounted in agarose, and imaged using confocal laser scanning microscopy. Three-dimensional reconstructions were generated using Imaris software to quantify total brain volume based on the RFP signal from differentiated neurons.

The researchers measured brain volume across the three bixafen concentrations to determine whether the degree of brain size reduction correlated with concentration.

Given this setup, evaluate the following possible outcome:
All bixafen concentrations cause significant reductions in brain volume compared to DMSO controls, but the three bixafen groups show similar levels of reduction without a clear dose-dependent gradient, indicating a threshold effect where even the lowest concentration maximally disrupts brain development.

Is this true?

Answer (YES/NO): NO